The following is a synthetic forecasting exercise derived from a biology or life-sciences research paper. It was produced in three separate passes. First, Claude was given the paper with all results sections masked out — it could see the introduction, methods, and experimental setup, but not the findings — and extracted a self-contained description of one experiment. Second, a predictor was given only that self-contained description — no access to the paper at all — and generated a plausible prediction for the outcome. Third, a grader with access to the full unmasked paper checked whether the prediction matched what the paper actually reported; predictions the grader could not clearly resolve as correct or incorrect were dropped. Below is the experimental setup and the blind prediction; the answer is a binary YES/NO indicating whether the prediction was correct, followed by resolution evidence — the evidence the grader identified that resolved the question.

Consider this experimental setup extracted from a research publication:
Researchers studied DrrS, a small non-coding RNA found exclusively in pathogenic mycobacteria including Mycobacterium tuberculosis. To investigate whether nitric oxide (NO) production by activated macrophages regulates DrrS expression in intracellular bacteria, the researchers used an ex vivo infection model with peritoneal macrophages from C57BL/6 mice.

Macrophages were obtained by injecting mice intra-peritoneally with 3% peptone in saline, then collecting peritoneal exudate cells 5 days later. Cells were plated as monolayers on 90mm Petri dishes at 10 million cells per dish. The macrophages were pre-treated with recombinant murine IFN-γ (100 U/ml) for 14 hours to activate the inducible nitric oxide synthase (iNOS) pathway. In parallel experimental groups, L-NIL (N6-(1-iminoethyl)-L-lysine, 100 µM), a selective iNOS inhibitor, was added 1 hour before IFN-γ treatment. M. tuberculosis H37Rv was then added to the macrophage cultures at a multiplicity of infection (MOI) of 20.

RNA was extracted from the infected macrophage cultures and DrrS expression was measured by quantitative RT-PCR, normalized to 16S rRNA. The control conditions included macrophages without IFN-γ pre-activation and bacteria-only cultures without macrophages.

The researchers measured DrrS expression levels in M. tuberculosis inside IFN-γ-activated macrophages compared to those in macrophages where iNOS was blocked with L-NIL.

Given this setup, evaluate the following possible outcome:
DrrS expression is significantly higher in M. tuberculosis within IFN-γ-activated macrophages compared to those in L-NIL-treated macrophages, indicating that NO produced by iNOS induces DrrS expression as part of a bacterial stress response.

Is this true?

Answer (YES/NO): YES